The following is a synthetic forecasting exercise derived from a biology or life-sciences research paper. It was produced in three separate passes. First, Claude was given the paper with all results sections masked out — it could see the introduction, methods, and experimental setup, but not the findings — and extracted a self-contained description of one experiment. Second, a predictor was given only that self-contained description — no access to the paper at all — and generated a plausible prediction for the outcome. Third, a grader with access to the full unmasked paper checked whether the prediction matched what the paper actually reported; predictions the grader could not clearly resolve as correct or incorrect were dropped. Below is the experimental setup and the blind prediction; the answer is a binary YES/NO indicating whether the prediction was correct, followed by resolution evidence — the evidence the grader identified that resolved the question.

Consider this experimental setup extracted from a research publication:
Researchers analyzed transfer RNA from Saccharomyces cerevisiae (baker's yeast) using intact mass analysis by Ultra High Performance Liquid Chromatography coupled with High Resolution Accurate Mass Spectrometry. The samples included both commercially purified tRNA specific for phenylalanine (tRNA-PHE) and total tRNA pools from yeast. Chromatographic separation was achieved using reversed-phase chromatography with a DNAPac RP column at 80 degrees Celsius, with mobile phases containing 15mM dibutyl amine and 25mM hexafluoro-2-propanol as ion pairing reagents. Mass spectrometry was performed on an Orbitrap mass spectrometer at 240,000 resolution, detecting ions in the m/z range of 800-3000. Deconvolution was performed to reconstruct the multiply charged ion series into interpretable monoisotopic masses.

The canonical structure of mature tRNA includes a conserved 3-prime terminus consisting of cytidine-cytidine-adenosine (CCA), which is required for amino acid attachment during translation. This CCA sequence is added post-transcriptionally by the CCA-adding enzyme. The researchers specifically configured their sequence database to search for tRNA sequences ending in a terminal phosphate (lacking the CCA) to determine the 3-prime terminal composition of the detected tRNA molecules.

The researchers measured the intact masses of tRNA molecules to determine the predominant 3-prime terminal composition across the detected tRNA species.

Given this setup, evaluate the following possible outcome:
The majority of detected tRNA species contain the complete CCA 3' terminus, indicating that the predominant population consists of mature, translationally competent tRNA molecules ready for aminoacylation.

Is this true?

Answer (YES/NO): NO